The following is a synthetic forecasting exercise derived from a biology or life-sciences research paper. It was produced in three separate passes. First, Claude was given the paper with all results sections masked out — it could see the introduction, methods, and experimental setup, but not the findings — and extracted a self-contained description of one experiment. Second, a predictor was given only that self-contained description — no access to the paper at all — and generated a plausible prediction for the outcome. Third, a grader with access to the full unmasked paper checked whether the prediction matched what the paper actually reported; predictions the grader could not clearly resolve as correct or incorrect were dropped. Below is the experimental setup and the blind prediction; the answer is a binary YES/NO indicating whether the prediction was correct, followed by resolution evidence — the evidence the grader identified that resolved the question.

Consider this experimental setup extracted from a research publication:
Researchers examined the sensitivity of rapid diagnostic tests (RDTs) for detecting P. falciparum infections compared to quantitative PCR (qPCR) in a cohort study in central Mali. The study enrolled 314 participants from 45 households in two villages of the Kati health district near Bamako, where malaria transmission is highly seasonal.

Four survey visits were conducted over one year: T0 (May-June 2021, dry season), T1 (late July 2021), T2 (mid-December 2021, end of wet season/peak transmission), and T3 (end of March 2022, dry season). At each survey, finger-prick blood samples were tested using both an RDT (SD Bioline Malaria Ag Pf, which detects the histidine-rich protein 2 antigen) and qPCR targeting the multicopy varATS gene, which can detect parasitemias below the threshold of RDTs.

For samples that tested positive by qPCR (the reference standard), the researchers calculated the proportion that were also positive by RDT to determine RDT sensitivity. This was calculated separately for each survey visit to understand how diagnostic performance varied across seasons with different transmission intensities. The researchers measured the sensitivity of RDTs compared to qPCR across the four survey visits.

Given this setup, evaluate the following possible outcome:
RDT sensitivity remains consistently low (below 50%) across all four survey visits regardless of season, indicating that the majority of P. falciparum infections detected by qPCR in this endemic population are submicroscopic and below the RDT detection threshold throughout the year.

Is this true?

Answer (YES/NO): YES